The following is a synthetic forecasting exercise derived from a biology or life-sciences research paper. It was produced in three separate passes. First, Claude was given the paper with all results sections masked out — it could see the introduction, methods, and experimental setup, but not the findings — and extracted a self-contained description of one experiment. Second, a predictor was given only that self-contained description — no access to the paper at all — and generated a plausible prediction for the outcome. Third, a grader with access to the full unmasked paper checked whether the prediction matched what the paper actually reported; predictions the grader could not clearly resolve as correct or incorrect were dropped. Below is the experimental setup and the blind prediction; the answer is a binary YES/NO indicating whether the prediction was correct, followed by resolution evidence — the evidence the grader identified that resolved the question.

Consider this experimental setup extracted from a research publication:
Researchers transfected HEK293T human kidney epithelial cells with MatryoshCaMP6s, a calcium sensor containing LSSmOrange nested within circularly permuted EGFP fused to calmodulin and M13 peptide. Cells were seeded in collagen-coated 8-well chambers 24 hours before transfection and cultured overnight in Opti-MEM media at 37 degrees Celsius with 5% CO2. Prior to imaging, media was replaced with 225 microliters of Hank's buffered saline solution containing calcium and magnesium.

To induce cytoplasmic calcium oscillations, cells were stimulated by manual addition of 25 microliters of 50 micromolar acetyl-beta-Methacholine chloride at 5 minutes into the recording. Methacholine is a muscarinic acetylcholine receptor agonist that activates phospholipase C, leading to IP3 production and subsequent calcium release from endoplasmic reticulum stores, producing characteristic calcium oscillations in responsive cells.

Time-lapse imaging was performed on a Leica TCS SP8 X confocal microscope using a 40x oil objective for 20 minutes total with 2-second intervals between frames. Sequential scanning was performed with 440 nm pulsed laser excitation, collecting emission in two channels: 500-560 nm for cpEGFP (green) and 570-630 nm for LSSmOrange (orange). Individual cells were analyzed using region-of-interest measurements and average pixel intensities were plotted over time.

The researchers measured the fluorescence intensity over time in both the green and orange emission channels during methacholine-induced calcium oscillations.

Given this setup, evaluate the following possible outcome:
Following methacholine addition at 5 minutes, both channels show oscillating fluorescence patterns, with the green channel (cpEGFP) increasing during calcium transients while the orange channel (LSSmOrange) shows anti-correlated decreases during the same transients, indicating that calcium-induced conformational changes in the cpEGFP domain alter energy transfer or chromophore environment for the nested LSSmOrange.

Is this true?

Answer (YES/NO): NO